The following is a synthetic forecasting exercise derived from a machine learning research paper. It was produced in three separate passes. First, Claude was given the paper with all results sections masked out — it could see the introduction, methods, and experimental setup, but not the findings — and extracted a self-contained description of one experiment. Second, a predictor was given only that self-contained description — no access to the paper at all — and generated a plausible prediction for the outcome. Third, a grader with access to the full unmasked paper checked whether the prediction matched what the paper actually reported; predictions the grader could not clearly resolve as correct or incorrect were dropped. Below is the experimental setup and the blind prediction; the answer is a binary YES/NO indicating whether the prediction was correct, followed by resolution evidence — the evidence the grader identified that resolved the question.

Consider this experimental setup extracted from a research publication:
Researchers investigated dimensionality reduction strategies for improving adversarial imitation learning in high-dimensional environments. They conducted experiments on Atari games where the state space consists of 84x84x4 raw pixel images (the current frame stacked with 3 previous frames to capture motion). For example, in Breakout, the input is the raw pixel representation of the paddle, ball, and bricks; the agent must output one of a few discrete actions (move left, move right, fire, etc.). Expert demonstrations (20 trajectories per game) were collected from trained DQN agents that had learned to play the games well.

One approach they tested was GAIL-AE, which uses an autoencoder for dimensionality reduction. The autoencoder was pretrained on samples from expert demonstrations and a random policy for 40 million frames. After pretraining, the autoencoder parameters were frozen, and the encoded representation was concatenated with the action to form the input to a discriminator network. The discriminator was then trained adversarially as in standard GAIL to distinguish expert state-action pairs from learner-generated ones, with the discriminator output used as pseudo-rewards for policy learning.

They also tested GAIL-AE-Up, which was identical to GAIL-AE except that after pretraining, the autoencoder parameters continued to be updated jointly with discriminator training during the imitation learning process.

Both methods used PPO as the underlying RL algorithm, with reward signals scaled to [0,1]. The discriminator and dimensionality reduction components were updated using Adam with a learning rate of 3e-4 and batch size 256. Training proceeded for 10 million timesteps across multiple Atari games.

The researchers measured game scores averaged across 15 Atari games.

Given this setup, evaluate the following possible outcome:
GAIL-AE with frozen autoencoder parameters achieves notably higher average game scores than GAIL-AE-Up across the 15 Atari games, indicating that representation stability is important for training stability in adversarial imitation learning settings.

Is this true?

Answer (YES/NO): NO